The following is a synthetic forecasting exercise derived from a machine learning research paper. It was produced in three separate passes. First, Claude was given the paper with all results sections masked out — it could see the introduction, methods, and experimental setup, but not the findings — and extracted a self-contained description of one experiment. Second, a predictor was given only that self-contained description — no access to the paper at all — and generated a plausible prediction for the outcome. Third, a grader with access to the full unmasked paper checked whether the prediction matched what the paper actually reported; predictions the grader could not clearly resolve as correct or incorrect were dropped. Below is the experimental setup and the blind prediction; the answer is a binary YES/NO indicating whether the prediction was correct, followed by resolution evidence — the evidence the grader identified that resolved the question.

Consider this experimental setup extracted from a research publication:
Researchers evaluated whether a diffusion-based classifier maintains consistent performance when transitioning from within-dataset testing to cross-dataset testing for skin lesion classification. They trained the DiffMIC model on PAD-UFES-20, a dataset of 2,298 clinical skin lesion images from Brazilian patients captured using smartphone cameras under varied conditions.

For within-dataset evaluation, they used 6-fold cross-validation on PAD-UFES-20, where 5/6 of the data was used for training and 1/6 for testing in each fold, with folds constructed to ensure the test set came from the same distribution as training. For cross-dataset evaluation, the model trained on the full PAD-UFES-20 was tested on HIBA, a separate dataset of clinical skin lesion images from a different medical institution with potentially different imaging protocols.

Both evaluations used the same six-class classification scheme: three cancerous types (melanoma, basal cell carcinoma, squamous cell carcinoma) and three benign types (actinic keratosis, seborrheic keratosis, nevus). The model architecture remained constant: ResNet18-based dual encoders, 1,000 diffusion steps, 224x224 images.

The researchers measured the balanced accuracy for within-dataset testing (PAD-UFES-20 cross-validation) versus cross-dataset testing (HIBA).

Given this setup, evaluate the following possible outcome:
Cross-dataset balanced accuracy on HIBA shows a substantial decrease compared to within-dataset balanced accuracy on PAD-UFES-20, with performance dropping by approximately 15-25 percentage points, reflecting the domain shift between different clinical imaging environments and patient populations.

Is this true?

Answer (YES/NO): YES